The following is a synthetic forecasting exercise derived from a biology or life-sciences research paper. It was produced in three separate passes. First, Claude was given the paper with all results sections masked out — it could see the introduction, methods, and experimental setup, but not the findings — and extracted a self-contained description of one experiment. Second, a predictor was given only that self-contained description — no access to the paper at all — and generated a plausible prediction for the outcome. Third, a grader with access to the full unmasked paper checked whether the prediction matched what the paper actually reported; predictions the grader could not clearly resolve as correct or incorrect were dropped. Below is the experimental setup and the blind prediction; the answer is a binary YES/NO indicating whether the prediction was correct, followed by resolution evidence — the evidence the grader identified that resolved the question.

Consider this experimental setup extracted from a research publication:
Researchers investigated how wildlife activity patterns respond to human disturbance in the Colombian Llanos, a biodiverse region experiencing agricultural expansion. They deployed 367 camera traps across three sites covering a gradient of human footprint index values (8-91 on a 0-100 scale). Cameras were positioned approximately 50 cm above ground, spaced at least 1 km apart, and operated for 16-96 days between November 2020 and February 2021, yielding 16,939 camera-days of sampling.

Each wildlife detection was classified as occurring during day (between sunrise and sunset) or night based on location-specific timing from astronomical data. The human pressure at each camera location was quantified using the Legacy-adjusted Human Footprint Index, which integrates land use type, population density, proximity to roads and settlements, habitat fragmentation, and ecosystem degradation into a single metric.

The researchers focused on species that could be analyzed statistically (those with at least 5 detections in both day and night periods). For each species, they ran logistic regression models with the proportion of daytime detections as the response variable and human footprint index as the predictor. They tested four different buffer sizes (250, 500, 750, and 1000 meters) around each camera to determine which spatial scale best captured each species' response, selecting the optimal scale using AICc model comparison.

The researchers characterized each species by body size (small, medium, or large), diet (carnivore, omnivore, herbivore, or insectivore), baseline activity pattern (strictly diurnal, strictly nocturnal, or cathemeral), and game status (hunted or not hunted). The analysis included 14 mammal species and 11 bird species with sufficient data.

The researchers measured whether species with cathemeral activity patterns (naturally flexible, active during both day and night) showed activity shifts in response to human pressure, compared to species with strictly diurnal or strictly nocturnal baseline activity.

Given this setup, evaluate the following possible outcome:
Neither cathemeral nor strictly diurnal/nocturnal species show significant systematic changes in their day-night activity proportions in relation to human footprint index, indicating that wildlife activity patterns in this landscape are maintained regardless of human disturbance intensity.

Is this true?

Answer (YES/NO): NO